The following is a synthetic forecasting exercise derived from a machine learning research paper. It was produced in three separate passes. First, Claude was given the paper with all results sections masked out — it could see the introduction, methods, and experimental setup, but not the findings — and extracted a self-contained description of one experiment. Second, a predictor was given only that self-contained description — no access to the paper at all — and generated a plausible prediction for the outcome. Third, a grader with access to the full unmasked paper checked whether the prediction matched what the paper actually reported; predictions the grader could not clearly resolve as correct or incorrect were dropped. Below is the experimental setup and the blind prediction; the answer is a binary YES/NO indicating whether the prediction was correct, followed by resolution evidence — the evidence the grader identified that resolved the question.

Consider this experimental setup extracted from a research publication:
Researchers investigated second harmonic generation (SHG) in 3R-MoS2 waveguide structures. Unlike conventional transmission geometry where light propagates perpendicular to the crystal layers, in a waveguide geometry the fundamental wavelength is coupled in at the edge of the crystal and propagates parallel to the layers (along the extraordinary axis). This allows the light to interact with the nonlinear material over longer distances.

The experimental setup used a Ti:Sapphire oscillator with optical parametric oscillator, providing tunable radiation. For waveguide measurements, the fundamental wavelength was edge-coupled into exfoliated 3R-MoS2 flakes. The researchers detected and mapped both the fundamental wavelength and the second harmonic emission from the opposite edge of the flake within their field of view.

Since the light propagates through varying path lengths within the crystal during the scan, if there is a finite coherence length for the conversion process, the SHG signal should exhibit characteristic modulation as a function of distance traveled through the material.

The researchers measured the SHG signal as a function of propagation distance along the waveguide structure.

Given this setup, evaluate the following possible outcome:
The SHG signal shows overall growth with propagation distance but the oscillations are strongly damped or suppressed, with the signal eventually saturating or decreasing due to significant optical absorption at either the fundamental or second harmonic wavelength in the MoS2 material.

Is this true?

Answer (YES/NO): NO